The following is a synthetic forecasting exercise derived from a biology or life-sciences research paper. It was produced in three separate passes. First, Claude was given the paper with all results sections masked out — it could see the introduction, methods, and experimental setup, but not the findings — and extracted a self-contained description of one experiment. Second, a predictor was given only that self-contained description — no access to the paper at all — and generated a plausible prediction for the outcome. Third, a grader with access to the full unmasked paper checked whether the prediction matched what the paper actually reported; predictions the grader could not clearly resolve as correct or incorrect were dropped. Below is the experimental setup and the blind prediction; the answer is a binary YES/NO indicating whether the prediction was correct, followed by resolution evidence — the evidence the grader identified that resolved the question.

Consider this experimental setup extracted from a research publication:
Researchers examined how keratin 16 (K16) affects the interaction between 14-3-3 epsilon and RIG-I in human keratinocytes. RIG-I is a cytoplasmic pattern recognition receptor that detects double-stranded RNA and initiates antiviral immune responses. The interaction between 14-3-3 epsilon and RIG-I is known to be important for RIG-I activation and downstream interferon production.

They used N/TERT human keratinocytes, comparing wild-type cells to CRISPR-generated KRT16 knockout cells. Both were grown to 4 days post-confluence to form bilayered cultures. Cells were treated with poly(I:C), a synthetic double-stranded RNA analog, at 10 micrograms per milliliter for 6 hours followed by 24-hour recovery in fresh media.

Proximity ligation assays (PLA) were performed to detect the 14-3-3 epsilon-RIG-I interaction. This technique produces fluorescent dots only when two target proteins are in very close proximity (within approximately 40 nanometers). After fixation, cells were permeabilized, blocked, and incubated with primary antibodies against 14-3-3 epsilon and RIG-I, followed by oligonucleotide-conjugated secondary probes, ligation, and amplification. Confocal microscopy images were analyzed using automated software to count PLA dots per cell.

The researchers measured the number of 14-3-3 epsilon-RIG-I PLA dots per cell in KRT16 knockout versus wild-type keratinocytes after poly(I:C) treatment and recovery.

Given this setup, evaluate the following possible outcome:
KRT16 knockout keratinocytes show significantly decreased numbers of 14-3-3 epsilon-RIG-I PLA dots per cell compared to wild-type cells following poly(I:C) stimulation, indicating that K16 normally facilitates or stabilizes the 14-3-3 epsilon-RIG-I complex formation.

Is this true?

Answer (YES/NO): NO